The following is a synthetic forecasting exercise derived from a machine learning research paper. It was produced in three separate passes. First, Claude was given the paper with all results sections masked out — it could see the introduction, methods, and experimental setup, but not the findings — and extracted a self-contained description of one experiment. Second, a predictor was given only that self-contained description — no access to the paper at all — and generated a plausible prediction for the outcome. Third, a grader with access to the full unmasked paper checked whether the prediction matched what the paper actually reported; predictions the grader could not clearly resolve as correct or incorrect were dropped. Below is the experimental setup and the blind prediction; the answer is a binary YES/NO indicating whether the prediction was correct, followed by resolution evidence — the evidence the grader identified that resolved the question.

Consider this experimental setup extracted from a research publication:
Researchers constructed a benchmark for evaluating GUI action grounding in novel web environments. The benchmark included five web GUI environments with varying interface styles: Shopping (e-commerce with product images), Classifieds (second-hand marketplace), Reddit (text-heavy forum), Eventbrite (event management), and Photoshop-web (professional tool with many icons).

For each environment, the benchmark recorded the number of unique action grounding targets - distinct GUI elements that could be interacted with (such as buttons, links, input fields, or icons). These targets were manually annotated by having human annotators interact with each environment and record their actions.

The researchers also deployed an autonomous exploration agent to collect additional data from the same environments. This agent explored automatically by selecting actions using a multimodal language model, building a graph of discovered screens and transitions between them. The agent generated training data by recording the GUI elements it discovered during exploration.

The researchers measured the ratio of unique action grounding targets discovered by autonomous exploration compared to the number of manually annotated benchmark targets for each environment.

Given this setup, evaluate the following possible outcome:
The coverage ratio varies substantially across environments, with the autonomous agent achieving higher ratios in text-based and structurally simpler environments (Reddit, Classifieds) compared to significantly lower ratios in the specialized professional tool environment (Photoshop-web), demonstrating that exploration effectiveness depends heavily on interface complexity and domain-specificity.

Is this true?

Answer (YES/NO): NO